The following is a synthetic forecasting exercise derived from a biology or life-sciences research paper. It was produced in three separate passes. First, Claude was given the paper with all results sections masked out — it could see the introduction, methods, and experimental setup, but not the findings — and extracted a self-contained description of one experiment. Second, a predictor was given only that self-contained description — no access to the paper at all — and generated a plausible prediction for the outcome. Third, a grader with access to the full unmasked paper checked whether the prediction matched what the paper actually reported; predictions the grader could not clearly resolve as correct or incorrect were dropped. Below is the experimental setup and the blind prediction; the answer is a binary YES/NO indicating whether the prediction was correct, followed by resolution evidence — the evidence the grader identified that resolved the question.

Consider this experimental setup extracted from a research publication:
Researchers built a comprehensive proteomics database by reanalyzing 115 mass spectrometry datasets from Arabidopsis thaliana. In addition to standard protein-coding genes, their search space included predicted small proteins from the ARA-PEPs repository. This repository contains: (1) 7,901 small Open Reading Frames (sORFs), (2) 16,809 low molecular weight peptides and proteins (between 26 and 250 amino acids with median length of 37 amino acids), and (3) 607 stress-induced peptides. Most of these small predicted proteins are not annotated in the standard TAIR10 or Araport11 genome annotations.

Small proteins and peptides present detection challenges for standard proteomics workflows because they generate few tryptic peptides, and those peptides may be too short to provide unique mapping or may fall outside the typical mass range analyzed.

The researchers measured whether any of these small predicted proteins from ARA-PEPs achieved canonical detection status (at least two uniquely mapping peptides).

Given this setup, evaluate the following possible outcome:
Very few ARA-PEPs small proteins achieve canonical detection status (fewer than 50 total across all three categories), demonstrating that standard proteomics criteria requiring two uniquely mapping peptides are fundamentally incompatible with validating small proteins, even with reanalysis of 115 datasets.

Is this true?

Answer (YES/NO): YES